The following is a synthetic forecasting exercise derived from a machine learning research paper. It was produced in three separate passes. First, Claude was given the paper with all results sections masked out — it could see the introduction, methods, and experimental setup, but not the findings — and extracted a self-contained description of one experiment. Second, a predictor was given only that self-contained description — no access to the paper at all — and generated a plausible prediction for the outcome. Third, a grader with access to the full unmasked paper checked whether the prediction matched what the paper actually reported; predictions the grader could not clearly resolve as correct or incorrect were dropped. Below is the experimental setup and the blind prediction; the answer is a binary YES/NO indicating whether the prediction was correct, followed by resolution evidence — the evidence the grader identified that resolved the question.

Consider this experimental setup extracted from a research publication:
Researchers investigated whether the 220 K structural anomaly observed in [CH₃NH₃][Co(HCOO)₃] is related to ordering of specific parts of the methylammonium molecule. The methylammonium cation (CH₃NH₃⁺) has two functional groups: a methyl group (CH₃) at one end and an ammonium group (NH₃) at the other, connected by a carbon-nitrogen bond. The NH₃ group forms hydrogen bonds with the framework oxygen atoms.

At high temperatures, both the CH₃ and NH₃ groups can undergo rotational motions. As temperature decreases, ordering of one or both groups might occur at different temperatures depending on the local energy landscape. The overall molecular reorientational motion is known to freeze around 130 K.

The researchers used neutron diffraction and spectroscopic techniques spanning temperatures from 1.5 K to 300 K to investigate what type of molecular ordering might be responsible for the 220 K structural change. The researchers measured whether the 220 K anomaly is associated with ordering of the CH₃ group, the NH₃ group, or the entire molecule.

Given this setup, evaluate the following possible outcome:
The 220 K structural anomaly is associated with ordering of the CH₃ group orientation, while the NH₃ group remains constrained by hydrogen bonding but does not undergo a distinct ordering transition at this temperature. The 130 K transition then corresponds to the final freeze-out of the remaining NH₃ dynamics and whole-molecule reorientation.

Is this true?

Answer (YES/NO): YES